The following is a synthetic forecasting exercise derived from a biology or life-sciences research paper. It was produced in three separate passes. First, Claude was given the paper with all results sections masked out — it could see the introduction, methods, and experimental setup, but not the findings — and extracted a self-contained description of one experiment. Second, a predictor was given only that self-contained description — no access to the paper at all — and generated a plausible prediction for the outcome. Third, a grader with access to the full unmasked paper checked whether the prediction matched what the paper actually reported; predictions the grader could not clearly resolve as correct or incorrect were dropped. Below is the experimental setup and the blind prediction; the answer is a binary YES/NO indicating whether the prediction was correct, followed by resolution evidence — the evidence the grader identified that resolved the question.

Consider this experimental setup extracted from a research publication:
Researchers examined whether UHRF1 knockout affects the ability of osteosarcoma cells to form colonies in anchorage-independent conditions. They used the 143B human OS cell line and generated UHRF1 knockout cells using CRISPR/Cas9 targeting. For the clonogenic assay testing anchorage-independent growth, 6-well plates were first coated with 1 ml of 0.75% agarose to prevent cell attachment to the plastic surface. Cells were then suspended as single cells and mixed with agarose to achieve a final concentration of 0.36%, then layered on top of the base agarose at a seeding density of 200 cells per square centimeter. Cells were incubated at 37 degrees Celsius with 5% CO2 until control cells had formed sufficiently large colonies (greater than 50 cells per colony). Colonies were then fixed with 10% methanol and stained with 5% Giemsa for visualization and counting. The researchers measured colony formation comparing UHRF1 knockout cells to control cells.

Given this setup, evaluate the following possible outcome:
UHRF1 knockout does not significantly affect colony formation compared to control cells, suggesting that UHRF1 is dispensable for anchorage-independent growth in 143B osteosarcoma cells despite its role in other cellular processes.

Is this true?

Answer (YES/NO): NO